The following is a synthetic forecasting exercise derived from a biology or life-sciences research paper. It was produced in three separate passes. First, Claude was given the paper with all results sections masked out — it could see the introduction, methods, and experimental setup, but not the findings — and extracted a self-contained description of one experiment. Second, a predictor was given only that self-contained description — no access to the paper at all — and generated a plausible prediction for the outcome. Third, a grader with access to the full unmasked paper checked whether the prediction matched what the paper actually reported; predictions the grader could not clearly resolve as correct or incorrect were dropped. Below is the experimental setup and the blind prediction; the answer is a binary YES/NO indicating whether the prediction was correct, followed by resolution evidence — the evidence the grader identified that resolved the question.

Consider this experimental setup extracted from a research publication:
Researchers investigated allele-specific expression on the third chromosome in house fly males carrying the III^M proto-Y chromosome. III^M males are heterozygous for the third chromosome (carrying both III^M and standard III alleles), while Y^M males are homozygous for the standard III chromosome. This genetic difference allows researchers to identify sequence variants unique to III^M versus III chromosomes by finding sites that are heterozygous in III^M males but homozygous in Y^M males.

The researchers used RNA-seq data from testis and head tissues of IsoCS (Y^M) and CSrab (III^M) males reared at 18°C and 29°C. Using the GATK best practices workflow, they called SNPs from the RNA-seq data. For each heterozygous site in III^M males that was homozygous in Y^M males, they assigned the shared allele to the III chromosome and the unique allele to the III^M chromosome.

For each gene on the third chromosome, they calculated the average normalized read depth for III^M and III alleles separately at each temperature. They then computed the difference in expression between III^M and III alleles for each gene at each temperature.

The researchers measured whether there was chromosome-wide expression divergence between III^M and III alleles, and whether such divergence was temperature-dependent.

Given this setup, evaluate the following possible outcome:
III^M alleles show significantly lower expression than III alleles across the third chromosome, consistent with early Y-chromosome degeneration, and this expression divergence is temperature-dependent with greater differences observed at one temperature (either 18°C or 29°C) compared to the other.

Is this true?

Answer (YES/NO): NO